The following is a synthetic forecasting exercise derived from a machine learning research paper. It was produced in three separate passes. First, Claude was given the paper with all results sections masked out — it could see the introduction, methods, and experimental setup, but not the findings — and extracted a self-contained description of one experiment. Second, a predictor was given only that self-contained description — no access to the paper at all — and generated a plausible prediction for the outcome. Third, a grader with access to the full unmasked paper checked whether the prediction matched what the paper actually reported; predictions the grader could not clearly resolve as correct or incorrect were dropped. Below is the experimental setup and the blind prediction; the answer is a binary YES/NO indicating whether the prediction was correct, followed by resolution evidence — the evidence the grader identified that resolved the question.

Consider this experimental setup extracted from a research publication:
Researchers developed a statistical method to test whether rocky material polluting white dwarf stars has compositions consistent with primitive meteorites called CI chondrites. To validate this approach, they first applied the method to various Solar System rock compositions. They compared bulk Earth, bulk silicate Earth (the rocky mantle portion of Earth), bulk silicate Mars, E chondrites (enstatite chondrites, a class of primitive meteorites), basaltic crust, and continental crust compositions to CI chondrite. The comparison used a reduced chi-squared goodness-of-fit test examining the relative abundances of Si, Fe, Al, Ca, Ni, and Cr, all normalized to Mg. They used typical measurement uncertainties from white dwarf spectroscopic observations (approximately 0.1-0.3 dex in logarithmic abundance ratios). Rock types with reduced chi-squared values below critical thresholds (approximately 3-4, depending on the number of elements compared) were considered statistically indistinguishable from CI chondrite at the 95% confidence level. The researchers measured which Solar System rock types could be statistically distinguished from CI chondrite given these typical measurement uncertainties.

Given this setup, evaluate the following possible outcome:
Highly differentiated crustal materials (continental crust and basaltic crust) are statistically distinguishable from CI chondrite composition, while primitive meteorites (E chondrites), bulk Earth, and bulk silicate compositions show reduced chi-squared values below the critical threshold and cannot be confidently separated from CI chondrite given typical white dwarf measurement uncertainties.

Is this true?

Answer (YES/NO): YES